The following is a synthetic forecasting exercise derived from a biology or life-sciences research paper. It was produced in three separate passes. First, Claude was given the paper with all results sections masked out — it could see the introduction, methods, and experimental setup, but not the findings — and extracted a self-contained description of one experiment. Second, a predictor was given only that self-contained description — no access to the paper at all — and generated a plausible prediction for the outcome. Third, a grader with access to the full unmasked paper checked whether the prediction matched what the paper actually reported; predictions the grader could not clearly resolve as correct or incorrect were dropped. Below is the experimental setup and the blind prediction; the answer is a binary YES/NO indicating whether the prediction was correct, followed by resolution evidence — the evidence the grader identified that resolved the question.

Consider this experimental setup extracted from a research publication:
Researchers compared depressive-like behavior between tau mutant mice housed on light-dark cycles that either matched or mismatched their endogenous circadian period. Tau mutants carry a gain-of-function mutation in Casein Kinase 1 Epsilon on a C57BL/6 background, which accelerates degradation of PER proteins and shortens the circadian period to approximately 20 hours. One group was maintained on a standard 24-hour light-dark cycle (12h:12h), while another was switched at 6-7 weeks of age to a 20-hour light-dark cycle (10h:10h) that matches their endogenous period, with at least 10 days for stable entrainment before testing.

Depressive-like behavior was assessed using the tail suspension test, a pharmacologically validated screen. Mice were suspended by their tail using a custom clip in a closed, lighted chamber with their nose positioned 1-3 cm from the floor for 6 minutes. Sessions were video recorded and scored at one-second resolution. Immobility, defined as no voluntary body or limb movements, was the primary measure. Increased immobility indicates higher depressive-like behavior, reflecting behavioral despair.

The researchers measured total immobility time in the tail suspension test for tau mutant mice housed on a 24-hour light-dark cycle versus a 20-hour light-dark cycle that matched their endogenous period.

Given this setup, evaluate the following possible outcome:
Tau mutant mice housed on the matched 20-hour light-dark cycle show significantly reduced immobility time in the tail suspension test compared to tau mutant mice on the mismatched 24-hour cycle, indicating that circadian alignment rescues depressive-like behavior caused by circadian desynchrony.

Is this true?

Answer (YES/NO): NO